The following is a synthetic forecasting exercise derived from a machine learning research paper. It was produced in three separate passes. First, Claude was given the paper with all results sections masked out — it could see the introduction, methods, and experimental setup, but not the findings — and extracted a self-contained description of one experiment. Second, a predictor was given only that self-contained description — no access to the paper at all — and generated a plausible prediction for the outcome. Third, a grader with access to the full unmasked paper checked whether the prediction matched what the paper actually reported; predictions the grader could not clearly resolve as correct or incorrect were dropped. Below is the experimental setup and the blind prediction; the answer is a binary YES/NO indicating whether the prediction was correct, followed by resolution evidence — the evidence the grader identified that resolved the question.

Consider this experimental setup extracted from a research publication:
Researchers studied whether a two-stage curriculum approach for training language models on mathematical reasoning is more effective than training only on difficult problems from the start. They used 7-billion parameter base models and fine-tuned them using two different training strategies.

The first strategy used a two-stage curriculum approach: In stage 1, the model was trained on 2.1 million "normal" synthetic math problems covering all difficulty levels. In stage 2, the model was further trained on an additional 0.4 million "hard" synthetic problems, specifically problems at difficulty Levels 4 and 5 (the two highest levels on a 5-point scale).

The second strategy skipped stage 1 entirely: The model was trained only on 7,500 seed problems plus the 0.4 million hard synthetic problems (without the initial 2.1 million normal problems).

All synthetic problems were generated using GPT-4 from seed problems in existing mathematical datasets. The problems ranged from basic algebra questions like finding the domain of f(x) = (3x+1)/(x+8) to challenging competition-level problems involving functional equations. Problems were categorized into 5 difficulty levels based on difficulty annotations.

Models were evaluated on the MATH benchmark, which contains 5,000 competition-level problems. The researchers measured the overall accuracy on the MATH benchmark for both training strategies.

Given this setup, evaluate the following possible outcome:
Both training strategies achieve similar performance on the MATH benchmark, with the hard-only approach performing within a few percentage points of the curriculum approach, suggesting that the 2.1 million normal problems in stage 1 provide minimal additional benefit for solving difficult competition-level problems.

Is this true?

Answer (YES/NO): NO